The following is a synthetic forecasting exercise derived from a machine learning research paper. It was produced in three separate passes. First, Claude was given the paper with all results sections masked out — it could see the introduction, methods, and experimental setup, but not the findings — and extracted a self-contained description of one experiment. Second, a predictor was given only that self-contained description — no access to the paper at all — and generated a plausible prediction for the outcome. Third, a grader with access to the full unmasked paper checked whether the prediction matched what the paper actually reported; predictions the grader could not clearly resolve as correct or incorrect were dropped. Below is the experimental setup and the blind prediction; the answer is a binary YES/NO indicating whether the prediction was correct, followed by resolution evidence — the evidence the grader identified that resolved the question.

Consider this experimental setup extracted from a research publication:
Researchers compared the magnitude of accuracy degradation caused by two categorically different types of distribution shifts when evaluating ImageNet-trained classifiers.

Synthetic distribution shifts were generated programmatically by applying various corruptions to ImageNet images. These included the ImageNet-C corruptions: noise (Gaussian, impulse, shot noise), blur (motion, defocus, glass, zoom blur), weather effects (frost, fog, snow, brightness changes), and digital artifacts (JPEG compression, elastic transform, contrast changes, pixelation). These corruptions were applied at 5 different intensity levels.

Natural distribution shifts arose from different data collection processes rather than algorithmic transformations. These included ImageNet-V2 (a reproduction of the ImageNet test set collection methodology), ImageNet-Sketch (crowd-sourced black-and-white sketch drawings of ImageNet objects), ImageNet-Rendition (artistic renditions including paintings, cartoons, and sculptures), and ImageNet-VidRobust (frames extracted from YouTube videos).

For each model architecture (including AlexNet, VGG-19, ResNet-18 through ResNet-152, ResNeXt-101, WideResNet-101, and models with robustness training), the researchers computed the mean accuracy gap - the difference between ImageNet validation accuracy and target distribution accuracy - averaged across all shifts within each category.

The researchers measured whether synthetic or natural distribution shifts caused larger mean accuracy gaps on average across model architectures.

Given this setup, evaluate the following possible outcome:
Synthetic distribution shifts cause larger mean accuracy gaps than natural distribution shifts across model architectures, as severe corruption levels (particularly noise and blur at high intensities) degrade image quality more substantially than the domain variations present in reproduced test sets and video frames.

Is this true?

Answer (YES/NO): YES